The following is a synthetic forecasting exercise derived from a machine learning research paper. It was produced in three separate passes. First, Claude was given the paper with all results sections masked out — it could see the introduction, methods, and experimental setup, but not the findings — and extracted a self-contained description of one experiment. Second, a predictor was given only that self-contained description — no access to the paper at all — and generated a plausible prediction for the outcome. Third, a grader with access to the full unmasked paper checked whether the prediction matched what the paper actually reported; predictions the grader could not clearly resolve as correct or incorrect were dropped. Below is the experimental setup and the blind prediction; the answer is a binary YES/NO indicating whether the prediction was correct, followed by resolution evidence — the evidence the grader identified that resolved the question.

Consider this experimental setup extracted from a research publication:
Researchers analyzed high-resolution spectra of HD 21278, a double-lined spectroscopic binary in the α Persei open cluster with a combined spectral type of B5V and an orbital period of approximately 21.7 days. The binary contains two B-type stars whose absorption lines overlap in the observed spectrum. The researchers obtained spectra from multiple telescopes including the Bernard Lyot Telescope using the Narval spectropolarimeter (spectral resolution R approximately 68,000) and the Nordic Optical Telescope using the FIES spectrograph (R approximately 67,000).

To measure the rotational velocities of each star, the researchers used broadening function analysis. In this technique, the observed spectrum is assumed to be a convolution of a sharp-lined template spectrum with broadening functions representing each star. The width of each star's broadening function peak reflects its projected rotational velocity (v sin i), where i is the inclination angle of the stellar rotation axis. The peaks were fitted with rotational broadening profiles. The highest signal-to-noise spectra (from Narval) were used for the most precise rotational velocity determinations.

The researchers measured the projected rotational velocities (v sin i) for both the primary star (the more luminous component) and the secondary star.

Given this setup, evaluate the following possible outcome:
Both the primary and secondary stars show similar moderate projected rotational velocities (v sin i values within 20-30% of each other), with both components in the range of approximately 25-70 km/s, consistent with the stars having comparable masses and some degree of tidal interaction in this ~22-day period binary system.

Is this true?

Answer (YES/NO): NO